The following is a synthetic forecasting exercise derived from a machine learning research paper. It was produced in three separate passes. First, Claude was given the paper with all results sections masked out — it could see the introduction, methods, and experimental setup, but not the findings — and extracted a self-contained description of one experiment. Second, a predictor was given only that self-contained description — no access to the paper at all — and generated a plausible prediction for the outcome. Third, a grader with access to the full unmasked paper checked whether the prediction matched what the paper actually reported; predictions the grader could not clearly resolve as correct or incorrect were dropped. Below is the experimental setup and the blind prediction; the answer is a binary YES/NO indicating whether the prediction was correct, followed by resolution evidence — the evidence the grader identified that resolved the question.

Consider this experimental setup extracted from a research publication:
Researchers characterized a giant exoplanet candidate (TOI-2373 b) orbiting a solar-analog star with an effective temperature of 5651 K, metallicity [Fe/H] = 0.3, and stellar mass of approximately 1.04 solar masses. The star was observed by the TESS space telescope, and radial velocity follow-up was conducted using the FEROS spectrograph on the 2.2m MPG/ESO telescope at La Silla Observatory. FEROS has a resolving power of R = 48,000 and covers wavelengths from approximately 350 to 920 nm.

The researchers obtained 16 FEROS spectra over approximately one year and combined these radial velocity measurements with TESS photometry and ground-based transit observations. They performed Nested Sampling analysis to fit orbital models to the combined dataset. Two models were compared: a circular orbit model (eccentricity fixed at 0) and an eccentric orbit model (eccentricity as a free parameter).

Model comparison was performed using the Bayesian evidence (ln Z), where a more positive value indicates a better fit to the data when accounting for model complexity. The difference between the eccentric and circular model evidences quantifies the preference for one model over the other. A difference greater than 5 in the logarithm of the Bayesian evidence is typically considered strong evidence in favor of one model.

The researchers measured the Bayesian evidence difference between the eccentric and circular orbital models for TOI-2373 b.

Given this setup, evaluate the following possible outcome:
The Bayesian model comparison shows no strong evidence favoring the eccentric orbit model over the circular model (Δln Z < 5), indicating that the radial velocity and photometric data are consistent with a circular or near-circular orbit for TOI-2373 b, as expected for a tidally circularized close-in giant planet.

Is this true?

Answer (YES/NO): NO